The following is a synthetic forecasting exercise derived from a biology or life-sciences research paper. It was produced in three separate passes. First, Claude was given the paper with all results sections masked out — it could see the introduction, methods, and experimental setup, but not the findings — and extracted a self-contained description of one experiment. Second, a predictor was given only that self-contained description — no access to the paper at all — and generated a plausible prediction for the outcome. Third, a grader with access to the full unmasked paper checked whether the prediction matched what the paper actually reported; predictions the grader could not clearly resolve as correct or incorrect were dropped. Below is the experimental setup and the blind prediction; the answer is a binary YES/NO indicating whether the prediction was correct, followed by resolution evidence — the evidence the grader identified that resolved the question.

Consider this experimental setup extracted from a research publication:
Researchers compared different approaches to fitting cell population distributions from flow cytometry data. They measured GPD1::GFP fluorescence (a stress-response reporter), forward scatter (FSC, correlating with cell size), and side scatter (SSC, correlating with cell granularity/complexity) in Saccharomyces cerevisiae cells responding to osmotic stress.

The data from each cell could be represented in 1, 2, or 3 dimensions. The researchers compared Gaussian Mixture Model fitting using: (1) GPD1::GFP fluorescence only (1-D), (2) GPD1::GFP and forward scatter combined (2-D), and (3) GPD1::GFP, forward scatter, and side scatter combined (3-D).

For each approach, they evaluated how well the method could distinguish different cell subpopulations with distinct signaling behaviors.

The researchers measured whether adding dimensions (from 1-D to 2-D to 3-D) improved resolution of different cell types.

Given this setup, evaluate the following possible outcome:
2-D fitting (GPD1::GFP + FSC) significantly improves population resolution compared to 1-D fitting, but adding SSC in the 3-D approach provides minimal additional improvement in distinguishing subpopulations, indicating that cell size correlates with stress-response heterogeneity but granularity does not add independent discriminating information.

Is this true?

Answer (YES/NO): NO